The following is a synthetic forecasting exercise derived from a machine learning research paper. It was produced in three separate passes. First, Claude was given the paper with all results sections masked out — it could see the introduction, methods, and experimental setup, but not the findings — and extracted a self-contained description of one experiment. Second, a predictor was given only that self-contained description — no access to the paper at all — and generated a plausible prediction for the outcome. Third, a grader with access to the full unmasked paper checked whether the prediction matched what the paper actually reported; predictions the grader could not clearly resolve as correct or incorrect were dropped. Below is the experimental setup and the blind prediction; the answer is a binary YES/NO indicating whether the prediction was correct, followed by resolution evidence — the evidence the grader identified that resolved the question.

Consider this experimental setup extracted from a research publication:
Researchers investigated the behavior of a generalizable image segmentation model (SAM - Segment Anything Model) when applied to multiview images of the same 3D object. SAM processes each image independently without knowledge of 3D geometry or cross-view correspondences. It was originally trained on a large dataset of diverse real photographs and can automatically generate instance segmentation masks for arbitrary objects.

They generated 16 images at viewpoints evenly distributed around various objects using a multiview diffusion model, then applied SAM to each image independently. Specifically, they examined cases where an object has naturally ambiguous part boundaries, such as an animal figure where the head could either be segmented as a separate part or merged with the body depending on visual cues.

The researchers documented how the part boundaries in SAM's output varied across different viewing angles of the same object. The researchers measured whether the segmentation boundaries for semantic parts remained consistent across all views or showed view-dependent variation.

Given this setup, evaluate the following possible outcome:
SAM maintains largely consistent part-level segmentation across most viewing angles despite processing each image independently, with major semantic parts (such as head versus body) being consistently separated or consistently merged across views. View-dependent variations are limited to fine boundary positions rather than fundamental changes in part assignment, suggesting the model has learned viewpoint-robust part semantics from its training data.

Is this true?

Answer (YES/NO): NO